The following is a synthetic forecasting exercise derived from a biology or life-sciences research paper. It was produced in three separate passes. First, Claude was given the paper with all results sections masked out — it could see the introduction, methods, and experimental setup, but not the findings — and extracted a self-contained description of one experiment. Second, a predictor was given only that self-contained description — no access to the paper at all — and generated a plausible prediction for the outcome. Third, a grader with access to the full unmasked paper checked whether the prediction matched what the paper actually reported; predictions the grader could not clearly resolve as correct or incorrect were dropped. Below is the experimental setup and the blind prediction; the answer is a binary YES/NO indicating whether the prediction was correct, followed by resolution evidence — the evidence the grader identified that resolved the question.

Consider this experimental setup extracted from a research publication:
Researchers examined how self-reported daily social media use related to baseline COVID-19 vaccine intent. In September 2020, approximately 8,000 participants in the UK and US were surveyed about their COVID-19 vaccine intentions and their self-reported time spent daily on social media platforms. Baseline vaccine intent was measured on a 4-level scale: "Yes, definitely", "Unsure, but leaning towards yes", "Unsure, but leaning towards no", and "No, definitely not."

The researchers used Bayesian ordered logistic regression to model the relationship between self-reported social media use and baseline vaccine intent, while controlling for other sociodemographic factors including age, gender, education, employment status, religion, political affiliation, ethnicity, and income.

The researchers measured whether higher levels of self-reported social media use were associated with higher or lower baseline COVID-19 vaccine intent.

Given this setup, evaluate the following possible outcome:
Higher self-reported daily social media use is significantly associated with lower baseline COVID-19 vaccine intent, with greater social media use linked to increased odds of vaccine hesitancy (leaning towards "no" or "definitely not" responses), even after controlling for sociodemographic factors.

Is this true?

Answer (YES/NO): NO